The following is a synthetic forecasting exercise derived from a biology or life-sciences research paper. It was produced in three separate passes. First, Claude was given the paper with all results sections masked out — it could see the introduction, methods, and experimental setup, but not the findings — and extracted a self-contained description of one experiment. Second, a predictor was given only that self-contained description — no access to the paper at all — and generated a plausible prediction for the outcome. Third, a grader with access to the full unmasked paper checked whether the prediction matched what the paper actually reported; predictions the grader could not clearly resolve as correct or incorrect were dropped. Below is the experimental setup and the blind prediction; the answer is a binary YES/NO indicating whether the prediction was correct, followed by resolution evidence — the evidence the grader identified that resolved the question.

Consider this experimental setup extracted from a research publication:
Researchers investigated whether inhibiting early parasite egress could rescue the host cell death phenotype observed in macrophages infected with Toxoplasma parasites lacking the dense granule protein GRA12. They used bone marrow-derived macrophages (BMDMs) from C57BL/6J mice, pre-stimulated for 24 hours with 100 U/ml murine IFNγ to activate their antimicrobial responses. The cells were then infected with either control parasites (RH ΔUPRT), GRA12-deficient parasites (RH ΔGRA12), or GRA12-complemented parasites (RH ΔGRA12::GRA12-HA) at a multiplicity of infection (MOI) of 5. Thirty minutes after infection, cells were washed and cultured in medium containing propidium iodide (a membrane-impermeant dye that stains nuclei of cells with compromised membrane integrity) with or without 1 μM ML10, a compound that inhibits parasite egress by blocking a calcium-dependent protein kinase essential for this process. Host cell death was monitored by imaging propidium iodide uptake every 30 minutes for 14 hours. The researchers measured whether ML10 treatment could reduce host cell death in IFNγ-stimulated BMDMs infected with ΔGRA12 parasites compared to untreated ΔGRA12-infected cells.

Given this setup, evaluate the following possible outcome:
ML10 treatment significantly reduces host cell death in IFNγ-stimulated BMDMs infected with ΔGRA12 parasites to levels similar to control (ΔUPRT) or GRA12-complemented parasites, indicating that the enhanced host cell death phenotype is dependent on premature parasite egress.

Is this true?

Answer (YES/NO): NO